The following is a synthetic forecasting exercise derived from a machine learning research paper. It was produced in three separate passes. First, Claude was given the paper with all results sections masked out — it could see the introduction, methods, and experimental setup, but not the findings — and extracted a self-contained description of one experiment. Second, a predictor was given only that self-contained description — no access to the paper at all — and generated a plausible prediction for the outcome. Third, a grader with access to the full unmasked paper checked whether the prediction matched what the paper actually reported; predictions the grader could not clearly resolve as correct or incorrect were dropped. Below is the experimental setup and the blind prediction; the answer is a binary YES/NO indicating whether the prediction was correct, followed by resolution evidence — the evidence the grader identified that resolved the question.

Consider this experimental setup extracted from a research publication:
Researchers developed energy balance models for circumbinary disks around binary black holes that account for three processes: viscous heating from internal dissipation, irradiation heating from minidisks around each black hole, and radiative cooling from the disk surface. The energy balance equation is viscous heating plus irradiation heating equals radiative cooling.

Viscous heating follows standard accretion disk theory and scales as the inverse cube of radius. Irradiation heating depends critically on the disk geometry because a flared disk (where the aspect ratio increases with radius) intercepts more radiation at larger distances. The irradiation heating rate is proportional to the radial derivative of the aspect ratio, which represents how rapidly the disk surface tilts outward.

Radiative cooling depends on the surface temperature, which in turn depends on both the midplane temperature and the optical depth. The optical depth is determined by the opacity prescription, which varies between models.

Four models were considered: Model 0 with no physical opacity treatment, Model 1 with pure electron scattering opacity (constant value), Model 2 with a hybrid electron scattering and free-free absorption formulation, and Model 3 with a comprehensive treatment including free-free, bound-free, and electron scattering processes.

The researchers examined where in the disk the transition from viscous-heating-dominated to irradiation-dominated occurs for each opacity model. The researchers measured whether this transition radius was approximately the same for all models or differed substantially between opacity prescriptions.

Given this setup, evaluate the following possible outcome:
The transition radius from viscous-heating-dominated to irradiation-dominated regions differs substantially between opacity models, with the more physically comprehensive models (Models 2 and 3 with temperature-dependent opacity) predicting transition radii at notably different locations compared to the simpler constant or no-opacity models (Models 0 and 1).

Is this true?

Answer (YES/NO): NO